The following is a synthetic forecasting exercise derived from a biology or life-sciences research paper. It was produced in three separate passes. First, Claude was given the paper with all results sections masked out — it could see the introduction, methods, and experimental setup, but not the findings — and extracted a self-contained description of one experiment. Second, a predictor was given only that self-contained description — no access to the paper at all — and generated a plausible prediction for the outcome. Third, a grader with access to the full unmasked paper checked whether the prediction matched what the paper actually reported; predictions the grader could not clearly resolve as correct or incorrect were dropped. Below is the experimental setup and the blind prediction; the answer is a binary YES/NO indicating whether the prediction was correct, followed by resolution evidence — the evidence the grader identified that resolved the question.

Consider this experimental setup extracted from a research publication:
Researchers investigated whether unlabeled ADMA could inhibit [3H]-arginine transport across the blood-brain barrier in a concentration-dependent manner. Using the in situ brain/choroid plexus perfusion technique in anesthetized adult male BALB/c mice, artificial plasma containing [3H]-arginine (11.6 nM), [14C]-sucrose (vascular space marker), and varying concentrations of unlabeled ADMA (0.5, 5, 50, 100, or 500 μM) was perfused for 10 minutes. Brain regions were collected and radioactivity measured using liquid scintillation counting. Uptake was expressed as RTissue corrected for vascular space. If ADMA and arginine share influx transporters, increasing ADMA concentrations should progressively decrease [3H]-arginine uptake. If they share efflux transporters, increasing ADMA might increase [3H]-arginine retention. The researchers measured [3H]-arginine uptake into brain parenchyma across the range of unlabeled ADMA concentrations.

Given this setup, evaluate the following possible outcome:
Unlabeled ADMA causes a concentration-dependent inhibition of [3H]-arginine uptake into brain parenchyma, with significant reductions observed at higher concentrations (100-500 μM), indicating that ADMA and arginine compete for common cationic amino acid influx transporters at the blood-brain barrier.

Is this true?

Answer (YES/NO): NO